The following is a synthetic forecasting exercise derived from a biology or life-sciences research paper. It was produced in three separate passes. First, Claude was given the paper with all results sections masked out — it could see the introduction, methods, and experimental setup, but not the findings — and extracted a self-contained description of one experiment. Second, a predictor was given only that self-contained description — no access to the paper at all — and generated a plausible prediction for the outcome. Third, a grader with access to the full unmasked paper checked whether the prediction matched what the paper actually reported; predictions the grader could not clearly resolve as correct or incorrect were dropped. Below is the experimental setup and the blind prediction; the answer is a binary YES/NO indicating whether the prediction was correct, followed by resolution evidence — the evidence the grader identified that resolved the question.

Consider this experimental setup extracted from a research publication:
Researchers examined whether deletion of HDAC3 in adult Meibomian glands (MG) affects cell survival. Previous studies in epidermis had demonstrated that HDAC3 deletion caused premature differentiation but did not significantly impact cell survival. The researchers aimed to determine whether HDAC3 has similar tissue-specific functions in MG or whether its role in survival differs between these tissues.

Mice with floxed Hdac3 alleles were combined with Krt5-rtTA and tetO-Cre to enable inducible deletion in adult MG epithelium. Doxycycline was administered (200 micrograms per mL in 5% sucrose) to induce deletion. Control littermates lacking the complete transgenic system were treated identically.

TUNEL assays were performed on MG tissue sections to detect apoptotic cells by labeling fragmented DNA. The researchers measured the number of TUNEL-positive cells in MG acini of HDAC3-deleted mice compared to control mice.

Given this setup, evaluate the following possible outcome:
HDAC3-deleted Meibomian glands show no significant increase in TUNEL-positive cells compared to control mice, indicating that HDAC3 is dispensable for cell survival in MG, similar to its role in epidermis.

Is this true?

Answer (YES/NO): NO